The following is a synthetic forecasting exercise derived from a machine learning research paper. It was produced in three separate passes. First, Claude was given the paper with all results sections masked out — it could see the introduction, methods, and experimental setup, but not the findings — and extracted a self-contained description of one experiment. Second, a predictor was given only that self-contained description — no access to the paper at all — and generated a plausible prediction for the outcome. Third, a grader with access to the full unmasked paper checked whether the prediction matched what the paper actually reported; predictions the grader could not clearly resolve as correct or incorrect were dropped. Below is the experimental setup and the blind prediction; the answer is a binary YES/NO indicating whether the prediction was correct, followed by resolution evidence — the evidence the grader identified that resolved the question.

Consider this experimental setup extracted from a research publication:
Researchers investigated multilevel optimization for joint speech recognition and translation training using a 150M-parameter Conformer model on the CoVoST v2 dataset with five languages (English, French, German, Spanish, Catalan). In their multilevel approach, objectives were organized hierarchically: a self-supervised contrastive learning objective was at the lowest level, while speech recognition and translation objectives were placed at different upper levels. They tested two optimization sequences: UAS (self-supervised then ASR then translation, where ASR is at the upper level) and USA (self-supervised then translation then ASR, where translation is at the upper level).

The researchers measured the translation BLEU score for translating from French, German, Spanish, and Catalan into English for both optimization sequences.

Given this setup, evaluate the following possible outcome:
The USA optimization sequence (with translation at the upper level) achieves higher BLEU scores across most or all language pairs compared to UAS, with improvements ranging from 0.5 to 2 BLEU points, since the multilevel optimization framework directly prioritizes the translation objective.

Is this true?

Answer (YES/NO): NO